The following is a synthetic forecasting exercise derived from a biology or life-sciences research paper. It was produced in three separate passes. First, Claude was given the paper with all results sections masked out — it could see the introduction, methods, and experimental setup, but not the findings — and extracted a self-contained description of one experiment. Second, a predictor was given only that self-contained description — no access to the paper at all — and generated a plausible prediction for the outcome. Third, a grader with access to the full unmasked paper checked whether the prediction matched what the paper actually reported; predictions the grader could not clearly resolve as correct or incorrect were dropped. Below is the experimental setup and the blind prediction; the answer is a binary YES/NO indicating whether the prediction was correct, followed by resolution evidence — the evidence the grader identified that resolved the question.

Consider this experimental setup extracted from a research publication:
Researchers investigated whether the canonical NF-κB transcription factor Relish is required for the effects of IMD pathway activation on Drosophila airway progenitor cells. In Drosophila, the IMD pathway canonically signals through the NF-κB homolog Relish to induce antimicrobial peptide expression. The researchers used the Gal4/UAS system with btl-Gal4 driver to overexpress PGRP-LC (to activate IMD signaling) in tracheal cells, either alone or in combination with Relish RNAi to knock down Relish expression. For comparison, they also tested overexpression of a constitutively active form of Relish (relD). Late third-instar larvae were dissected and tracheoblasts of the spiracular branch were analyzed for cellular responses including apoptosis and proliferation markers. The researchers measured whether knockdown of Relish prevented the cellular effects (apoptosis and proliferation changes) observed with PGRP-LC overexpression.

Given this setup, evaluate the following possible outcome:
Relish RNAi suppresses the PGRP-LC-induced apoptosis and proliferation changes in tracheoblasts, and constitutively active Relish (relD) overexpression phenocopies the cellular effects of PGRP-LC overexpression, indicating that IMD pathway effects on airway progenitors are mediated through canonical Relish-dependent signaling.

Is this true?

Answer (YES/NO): NO